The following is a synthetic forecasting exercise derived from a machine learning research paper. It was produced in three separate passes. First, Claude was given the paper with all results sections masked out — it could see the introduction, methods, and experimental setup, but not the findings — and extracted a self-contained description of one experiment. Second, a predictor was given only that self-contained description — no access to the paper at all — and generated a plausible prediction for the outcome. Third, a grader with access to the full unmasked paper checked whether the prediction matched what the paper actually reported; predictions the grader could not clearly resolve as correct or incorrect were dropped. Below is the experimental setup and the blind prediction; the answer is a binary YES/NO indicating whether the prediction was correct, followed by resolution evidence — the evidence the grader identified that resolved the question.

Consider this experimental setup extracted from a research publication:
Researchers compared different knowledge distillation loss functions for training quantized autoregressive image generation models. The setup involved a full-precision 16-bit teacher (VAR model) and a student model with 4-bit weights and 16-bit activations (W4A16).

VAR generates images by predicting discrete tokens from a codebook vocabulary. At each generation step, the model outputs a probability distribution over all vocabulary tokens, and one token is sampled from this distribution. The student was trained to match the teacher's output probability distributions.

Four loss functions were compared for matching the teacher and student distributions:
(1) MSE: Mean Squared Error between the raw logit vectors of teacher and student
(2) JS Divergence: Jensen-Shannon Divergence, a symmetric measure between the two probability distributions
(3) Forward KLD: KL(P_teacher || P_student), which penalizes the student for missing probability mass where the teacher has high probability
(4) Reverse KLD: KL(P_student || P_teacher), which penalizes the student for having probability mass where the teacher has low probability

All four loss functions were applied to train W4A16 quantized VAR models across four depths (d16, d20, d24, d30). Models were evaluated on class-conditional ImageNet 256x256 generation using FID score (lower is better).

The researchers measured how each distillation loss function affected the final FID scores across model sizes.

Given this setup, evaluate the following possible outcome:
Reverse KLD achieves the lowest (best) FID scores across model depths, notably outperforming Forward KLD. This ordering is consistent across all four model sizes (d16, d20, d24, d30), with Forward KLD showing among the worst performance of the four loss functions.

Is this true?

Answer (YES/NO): NO